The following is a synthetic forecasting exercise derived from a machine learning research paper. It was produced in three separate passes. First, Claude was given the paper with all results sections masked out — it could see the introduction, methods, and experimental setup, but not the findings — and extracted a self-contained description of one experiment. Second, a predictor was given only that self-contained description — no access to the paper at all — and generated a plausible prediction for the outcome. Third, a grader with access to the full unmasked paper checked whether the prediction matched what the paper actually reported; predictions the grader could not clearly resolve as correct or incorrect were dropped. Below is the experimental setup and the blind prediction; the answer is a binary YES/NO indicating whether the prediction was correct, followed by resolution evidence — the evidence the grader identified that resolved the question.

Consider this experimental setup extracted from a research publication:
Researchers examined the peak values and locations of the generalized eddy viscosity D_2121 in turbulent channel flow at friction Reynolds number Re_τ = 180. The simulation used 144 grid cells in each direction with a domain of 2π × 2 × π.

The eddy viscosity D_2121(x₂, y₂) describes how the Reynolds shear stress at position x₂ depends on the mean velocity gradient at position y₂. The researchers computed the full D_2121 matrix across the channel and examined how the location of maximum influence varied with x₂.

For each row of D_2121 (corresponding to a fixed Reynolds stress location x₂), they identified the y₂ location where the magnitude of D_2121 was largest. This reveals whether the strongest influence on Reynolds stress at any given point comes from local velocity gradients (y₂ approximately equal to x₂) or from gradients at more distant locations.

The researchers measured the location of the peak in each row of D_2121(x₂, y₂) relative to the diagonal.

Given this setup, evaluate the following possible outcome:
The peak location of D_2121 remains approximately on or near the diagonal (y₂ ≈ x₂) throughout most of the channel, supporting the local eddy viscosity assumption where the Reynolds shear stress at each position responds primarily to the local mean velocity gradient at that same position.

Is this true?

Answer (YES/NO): NO